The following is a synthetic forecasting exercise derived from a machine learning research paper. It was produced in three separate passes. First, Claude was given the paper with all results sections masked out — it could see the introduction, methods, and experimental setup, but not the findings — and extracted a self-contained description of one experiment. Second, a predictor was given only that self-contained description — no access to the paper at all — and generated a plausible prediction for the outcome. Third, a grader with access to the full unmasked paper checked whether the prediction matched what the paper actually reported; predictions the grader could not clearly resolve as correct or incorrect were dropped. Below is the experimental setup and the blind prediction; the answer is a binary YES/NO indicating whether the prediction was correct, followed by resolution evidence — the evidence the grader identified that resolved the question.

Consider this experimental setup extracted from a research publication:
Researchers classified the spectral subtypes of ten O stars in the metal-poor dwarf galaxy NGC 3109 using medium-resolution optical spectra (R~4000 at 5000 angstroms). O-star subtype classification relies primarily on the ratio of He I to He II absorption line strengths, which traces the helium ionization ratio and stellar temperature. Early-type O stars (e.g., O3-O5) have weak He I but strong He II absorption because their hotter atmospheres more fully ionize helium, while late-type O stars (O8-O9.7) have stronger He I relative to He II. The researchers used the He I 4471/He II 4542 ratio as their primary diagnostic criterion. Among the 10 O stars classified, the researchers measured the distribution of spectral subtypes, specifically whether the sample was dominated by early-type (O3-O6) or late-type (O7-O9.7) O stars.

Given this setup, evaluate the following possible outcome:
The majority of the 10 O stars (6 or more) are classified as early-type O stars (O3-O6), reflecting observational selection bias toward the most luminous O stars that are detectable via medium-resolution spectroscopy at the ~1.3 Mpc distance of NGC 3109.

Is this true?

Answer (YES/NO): NO